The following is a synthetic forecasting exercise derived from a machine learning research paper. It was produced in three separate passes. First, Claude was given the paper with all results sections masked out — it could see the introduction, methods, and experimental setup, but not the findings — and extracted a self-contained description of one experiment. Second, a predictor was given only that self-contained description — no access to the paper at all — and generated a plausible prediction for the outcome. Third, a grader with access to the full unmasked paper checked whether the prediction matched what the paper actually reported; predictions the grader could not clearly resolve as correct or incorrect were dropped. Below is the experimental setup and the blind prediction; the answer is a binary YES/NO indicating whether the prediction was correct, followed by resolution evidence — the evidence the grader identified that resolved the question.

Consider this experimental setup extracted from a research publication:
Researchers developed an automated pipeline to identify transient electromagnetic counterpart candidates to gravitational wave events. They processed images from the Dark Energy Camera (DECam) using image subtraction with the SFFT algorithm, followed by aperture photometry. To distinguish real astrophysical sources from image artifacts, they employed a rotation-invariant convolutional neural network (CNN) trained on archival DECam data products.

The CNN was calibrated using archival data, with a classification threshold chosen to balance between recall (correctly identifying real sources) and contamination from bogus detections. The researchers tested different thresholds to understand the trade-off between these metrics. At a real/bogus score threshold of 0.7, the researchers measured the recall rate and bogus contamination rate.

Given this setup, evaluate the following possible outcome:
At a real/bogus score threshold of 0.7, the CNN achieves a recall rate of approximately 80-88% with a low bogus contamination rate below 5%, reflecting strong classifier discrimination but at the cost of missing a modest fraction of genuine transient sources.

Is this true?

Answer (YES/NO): NO